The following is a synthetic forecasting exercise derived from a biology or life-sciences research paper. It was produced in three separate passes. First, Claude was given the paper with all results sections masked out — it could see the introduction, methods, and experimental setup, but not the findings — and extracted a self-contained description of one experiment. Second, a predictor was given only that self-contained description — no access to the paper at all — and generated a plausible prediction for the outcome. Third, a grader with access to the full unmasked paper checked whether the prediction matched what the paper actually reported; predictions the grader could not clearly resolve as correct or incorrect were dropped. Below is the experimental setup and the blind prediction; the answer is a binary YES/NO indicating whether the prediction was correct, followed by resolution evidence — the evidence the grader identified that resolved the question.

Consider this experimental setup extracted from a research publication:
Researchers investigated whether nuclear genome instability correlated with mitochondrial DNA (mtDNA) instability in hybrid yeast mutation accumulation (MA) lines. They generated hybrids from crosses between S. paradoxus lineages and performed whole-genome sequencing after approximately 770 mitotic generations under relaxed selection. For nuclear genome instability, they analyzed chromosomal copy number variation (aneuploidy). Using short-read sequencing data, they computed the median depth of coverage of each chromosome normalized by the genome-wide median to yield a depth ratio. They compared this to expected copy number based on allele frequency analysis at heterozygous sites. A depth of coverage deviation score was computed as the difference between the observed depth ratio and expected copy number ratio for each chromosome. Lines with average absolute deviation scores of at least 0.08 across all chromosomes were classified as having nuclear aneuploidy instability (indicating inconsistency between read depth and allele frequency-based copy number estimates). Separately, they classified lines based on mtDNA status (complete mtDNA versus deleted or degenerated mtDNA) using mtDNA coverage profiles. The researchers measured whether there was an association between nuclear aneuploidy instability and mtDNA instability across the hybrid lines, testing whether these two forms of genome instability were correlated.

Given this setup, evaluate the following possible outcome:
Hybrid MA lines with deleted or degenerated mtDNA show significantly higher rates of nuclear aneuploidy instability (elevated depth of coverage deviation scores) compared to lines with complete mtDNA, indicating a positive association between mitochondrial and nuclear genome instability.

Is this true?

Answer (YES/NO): NO